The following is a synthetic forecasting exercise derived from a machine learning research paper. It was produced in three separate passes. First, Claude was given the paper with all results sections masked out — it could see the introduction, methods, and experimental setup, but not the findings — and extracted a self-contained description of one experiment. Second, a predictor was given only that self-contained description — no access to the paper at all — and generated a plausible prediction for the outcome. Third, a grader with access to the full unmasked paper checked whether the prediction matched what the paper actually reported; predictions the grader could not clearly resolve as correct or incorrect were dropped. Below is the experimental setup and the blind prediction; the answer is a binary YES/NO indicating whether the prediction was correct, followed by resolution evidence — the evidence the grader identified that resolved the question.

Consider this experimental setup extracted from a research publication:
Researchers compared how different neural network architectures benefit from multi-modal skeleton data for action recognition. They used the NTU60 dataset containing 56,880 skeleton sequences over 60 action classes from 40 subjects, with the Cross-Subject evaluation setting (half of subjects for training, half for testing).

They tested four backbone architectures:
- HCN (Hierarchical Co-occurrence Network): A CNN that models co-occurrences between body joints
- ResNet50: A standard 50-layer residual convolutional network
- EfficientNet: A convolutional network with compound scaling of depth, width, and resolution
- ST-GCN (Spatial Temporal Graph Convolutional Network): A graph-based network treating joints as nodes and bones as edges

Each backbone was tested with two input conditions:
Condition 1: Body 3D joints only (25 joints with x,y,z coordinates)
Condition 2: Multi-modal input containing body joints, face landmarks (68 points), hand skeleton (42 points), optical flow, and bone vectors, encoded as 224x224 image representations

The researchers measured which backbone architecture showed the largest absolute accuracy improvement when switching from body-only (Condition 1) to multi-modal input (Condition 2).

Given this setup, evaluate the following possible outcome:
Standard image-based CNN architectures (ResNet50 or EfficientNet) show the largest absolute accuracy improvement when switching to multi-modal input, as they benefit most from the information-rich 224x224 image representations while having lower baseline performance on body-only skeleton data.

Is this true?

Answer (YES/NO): NO